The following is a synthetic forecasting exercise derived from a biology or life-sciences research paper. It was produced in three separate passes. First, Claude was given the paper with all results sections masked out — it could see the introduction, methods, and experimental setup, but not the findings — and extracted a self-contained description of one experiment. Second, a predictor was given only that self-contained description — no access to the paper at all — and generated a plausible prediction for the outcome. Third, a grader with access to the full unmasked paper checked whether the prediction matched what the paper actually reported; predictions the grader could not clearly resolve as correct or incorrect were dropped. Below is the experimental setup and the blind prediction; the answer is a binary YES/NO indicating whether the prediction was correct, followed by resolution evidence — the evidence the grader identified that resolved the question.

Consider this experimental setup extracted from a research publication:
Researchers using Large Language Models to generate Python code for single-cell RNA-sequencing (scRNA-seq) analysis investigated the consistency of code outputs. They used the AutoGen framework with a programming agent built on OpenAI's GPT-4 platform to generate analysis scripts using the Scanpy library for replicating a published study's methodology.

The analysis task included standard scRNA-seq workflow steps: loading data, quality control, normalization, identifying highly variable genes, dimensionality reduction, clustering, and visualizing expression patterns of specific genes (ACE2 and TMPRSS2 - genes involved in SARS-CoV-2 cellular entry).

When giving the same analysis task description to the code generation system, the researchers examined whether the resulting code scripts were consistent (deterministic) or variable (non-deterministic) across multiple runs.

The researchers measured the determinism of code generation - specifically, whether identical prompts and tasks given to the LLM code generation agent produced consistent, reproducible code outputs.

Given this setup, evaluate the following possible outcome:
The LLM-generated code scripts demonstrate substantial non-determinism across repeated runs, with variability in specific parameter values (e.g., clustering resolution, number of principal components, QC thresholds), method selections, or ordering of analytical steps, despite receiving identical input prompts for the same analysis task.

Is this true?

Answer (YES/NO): YES